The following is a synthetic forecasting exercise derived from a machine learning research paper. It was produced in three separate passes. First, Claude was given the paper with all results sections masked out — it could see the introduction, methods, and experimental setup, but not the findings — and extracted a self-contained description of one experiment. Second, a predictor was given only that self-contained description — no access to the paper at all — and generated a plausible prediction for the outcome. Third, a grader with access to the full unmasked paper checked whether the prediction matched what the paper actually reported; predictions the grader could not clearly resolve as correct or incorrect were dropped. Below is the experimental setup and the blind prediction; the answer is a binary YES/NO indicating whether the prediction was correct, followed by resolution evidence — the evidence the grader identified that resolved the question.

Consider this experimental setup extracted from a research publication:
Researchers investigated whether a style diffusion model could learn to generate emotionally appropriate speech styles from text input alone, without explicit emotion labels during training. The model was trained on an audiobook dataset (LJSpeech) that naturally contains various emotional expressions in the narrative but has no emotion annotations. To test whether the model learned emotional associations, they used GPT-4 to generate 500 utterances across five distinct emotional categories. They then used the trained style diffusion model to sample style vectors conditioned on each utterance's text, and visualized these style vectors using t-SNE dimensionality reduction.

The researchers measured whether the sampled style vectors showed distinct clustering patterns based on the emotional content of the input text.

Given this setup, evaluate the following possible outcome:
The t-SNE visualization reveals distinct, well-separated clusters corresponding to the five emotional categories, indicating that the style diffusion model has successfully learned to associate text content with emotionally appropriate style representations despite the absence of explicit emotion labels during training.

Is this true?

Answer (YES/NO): YES